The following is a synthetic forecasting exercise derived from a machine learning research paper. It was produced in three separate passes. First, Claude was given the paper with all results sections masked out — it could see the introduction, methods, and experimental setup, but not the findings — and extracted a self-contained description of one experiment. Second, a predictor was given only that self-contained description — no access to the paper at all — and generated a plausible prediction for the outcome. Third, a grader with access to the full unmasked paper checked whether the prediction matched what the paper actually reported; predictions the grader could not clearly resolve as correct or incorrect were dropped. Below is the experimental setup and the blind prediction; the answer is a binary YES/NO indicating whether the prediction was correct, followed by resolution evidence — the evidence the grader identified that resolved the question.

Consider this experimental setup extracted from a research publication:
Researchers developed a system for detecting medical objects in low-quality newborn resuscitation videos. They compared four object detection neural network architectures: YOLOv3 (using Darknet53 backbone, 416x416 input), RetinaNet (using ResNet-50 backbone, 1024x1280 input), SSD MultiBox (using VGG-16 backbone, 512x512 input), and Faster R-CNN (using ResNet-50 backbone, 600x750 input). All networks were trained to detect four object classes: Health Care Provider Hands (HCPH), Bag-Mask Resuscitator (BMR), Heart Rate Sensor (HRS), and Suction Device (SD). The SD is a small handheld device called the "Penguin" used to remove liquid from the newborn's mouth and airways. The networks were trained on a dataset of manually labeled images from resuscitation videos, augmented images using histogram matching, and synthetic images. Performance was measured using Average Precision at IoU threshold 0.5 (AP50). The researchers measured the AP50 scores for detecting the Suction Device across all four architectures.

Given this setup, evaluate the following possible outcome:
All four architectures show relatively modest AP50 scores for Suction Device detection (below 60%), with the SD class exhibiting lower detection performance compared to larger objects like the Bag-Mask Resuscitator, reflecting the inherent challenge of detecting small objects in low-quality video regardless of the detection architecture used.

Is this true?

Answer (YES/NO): YES